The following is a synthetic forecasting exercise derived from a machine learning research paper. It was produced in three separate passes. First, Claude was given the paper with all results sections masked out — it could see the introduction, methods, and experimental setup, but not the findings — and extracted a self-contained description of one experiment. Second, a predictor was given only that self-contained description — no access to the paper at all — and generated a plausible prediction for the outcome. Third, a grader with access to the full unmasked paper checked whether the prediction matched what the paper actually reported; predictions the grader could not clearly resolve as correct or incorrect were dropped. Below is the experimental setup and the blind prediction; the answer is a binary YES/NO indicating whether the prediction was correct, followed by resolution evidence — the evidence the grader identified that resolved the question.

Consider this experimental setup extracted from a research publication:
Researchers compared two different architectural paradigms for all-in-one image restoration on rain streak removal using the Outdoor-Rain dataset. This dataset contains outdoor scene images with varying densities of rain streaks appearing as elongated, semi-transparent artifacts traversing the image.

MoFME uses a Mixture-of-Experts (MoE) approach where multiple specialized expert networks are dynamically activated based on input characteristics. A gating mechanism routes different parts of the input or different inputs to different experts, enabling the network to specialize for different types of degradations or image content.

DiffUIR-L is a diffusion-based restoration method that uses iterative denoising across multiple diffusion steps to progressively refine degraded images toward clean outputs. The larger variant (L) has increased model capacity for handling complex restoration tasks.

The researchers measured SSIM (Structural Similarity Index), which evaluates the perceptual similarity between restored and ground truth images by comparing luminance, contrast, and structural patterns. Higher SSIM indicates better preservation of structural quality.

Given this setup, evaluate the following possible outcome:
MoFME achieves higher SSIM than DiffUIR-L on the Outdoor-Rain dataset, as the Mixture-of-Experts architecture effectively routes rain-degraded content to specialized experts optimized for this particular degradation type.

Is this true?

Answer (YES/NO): YES